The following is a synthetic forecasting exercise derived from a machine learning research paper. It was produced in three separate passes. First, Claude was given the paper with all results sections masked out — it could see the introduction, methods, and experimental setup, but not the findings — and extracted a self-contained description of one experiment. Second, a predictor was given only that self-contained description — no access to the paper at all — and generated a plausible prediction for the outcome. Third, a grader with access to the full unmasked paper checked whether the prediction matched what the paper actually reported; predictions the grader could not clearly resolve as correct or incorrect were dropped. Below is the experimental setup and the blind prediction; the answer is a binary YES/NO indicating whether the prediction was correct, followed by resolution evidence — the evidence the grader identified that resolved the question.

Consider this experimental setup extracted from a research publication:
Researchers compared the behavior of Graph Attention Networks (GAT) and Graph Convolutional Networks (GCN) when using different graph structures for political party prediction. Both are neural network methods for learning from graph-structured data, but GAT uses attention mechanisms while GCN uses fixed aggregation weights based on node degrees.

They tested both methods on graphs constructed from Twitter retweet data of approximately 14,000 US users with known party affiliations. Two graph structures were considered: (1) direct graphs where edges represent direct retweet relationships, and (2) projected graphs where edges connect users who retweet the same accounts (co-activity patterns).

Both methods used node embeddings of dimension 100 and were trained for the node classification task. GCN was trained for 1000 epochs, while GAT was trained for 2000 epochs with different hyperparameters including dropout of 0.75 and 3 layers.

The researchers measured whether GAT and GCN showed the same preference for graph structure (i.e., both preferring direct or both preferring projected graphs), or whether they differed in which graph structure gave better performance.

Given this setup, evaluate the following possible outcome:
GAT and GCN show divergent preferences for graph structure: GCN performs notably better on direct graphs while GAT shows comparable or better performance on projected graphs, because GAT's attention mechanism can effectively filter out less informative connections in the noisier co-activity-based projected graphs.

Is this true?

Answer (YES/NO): NO